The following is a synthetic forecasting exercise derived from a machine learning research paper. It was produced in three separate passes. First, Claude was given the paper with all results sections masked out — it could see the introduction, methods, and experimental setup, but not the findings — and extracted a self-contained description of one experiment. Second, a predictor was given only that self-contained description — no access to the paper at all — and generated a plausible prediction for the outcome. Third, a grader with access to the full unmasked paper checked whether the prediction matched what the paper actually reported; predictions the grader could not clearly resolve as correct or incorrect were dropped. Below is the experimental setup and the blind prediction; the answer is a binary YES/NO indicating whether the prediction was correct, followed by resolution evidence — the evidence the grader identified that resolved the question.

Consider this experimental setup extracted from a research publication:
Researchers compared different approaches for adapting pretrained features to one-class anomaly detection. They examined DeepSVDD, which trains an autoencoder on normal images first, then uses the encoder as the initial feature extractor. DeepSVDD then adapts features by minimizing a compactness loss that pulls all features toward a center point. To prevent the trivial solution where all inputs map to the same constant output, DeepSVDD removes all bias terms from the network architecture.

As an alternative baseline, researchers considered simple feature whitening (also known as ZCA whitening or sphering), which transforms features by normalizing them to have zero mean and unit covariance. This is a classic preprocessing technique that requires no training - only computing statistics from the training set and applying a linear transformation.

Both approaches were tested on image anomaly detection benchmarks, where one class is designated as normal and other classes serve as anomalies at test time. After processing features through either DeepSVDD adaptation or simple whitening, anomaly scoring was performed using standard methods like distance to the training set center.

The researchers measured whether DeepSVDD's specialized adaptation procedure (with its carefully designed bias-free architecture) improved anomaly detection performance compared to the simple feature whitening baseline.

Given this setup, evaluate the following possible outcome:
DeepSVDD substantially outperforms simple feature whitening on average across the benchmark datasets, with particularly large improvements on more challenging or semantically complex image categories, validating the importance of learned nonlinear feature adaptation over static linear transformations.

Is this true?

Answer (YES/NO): NO